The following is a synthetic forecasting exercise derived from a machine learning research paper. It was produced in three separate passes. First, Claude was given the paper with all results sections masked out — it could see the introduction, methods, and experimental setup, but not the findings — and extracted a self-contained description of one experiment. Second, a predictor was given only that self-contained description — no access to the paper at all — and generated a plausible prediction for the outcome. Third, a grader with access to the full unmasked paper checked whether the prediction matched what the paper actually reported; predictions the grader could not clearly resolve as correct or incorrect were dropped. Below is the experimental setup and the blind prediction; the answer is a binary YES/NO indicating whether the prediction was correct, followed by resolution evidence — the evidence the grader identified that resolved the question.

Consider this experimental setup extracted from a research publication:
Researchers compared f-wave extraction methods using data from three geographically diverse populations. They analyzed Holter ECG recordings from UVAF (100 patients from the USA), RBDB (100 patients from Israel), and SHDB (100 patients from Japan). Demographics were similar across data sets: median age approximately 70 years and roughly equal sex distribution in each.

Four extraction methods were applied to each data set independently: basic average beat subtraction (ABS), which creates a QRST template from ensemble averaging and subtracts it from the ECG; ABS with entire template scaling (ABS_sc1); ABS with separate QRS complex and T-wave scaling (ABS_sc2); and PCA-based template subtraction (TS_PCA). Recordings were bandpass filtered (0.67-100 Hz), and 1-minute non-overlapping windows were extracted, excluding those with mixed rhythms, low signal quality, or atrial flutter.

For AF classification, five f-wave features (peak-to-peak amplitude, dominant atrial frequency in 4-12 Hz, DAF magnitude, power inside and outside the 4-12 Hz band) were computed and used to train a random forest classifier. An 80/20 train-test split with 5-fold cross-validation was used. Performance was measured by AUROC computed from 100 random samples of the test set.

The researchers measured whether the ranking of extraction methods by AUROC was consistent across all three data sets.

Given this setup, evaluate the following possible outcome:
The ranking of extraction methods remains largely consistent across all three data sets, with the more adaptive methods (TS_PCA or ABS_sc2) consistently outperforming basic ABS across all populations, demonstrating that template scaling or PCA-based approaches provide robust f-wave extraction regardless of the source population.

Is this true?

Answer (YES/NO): NO